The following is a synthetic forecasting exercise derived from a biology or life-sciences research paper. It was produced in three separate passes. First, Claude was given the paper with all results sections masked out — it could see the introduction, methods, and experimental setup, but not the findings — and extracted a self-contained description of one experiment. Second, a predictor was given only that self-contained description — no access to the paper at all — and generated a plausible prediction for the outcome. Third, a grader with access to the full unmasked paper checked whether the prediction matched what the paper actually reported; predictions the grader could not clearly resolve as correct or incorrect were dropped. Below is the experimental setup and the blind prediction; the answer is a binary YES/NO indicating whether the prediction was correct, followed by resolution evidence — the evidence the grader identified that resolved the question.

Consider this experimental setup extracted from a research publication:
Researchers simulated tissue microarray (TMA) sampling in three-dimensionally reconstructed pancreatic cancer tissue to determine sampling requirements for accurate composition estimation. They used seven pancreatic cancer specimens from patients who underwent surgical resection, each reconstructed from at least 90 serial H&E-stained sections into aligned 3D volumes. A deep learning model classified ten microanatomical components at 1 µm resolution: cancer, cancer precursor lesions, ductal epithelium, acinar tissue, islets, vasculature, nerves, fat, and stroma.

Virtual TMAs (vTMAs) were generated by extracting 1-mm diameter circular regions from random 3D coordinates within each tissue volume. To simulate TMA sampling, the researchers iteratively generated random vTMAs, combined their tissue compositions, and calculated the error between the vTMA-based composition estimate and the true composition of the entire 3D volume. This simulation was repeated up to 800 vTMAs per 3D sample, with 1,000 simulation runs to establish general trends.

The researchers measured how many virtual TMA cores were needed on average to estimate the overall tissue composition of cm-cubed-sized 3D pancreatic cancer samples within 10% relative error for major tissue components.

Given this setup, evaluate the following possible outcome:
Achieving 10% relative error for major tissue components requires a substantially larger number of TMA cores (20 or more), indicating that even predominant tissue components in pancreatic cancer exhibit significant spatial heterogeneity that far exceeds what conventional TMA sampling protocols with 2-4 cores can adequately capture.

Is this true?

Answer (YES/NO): YES